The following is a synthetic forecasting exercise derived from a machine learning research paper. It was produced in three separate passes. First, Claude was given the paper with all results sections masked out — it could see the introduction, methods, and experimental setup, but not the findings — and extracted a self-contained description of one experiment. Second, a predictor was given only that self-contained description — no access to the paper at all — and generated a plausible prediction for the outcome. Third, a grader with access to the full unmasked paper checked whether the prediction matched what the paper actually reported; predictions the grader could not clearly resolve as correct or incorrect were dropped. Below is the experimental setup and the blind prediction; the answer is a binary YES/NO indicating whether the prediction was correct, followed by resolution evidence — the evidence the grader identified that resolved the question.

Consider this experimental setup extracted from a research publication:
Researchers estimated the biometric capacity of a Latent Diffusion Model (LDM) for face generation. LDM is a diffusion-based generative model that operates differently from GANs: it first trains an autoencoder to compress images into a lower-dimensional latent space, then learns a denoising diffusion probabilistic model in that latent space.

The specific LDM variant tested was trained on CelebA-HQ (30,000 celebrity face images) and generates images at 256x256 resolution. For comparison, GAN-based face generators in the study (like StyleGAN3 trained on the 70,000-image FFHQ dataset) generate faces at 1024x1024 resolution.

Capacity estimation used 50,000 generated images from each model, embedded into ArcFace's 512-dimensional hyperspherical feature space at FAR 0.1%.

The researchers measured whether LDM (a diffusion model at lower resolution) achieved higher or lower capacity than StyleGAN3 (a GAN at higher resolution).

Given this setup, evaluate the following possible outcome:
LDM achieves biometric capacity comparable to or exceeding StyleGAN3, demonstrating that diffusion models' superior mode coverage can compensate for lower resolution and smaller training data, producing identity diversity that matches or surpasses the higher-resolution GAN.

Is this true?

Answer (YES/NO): YES